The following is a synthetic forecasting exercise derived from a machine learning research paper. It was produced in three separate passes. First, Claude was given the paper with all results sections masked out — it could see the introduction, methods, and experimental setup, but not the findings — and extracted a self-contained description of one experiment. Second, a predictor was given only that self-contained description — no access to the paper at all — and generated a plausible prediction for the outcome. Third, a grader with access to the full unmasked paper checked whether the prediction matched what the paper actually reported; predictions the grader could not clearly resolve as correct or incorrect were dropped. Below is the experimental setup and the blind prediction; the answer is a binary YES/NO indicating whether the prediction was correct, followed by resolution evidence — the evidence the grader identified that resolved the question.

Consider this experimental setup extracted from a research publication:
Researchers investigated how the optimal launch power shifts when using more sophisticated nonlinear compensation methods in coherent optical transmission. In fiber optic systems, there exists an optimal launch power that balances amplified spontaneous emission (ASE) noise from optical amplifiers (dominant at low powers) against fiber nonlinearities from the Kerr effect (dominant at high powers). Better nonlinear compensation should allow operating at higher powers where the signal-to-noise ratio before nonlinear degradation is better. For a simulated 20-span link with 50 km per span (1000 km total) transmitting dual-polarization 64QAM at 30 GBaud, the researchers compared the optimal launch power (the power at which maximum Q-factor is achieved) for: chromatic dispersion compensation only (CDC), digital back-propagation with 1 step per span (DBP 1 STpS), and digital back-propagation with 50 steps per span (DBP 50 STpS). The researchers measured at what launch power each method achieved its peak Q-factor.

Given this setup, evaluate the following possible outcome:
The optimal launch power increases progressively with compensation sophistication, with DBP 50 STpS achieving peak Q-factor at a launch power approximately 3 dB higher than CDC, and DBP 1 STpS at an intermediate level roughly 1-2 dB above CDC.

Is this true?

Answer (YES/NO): NO